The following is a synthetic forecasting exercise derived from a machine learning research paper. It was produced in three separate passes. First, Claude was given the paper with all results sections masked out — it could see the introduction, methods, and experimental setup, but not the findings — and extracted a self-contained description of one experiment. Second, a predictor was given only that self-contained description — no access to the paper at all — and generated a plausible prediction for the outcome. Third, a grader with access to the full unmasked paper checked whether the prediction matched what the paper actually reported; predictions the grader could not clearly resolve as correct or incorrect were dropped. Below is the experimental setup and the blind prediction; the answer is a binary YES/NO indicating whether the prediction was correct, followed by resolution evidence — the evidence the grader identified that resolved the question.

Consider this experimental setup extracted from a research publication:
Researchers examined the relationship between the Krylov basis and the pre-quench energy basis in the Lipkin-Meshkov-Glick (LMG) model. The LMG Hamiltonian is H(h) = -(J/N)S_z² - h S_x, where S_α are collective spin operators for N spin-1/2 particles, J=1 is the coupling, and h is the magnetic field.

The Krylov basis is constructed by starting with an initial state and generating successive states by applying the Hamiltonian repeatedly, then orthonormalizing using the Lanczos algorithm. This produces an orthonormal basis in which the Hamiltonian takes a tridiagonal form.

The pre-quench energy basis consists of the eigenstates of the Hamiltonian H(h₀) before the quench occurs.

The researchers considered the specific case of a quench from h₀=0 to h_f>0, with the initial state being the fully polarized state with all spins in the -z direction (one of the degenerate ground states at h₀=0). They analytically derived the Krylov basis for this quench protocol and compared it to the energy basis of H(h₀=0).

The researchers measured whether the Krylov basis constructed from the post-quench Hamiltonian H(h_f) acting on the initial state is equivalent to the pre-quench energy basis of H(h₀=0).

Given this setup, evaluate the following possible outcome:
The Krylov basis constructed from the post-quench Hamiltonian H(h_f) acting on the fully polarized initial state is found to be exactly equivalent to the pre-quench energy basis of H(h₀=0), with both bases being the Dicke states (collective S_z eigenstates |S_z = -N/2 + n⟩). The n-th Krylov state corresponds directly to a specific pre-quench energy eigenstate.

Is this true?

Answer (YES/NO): YES